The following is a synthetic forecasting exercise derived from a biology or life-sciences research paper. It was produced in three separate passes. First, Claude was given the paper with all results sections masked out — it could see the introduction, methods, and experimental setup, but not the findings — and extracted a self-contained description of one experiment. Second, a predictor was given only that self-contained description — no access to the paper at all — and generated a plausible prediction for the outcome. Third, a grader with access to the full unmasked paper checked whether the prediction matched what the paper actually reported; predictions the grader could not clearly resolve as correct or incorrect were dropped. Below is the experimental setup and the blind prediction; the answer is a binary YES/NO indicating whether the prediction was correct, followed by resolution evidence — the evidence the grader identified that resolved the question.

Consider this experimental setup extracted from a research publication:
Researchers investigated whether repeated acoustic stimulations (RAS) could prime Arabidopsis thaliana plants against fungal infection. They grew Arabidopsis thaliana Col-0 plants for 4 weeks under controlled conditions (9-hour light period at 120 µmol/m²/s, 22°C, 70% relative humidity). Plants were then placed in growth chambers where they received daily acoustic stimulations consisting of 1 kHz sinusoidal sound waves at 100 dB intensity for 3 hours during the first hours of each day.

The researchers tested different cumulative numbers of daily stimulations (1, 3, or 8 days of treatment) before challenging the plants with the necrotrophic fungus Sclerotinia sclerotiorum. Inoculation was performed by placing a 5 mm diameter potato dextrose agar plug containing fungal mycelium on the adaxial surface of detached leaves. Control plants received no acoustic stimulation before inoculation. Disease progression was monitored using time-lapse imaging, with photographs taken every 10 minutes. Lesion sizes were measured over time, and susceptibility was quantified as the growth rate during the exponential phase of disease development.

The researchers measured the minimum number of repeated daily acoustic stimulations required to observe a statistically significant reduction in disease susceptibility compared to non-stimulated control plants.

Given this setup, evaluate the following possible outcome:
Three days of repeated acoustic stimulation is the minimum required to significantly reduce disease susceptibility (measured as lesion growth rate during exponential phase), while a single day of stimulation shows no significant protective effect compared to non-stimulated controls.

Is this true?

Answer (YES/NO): YES